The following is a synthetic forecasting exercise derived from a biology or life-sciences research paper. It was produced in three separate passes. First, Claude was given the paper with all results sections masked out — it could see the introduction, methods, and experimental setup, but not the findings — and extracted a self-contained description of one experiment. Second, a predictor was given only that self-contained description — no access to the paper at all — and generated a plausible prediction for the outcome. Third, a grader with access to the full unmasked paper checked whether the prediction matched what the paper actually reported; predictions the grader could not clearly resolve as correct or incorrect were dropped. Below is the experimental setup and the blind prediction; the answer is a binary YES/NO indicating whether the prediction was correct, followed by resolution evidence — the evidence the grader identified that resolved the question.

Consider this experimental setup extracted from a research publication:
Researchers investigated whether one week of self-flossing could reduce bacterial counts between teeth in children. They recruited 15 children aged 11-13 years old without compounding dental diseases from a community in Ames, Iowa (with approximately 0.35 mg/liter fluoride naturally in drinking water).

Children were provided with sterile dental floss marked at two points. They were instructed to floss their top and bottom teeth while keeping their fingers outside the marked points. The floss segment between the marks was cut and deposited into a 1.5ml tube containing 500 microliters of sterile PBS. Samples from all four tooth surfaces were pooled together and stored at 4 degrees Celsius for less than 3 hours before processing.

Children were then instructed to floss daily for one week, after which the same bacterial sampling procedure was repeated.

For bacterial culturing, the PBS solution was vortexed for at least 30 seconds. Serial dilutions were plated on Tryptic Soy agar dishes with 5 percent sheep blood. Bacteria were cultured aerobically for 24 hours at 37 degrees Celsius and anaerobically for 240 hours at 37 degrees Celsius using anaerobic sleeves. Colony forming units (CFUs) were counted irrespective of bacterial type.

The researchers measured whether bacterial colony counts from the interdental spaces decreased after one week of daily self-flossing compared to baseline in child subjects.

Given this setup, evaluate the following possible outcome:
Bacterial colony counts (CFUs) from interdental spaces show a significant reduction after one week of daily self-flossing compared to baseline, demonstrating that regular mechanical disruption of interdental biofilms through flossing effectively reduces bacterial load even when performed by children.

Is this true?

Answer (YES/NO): NO